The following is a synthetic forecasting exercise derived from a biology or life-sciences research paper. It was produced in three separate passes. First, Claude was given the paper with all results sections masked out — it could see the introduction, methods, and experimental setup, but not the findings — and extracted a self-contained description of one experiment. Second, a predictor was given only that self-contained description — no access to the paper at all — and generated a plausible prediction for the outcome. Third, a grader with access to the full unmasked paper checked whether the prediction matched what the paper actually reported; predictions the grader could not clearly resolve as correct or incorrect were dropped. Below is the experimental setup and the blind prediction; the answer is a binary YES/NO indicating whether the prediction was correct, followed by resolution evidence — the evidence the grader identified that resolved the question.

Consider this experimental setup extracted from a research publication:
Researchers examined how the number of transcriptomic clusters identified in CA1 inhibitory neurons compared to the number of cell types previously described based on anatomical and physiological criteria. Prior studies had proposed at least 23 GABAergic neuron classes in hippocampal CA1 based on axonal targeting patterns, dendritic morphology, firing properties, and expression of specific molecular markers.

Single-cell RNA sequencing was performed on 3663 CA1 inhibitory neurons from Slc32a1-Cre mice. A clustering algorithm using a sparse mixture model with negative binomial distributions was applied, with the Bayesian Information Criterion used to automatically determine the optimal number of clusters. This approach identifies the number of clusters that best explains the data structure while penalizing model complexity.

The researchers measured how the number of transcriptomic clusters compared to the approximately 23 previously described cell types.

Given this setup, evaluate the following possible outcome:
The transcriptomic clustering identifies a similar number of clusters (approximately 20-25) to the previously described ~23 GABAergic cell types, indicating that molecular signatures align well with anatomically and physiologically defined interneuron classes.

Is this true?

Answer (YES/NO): NO